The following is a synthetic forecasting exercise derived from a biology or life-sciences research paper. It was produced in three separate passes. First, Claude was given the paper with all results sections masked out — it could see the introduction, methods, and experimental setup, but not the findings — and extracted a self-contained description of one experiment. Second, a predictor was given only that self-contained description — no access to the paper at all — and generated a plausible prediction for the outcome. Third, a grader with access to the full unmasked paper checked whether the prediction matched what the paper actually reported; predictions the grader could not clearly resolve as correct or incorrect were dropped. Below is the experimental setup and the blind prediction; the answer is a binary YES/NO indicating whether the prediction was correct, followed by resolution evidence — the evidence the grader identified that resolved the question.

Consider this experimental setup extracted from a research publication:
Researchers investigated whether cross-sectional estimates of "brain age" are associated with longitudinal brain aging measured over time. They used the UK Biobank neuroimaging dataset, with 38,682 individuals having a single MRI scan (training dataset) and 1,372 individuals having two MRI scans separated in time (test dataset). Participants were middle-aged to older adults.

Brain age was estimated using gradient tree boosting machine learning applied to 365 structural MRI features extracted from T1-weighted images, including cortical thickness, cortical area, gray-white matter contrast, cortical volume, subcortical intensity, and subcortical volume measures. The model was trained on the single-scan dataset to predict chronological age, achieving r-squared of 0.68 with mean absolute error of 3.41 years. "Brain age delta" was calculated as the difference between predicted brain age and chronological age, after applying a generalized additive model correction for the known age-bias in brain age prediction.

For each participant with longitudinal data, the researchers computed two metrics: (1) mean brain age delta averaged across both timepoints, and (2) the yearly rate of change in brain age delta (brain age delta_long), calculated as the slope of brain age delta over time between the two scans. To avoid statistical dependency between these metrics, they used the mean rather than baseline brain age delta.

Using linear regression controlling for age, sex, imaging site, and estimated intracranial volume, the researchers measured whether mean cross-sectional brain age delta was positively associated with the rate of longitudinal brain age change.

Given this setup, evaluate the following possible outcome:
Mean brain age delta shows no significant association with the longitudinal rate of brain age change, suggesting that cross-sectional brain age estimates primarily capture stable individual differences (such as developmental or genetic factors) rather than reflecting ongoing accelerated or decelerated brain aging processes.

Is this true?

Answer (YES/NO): NO